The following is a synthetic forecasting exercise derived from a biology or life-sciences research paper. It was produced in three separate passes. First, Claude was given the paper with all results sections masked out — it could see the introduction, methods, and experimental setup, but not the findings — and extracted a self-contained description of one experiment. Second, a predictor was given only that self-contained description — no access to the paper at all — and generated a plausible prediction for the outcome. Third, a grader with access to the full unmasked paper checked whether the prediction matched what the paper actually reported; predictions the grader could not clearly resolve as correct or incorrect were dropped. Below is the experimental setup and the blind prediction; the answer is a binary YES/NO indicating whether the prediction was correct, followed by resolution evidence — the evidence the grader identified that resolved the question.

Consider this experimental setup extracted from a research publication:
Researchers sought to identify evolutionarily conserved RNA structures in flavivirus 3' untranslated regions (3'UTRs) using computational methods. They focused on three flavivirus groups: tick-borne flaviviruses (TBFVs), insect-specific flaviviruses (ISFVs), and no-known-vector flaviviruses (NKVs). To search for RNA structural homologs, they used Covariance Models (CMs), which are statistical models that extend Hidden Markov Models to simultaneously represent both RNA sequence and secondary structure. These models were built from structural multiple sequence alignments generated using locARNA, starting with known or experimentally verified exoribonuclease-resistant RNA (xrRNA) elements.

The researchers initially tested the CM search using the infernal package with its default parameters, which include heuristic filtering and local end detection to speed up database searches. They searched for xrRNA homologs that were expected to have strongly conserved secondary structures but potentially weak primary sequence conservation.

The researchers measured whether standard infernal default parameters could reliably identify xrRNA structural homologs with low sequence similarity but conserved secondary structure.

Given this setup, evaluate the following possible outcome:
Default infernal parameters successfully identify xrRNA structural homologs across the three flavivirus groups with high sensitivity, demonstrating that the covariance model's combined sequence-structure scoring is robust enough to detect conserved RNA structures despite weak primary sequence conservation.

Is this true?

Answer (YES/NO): NO